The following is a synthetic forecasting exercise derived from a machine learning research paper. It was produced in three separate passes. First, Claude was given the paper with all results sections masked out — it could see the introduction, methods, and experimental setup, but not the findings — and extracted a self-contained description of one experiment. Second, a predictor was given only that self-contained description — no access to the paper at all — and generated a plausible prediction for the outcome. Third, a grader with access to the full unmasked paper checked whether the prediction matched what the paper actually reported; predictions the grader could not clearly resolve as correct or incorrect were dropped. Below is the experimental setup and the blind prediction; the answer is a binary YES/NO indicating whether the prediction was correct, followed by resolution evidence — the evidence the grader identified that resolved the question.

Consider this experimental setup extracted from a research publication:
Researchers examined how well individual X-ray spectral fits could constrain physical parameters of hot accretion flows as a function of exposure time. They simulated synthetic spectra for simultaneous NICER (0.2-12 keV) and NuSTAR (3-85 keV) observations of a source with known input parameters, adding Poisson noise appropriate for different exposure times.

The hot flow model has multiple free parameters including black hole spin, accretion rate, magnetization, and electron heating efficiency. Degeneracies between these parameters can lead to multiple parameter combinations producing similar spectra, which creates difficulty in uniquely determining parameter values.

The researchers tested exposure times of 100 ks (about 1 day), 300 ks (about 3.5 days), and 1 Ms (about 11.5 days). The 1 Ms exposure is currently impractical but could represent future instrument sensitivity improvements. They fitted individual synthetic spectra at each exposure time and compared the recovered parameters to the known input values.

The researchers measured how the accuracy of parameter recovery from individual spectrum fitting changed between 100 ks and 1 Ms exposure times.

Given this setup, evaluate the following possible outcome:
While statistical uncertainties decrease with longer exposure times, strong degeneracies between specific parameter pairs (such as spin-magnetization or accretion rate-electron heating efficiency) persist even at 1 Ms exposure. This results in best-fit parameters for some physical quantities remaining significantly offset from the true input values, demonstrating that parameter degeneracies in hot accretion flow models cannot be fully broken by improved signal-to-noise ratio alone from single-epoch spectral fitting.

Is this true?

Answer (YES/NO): NO